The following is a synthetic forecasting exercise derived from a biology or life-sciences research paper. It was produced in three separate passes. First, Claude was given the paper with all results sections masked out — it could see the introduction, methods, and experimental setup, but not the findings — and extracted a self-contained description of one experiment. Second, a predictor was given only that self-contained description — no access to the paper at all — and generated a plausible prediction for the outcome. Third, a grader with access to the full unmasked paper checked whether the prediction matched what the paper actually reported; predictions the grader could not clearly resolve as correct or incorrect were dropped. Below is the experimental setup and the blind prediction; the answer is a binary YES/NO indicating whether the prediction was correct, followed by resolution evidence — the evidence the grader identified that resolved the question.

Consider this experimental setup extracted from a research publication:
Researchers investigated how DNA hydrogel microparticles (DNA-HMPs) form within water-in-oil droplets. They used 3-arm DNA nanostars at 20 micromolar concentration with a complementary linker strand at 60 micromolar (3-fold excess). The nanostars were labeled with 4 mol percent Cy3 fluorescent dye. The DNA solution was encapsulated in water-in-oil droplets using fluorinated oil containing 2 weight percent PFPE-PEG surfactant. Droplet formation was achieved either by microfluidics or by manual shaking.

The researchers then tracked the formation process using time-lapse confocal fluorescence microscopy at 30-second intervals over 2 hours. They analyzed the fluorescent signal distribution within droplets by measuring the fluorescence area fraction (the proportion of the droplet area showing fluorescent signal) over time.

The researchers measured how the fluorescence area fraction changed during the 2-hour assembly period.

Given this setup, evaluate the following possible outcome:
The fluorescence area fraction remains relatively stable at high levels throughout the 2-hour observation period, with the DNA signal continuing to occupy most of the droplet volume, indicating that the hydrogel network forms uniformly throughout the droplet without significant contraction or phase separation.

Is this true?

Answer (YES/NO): NO